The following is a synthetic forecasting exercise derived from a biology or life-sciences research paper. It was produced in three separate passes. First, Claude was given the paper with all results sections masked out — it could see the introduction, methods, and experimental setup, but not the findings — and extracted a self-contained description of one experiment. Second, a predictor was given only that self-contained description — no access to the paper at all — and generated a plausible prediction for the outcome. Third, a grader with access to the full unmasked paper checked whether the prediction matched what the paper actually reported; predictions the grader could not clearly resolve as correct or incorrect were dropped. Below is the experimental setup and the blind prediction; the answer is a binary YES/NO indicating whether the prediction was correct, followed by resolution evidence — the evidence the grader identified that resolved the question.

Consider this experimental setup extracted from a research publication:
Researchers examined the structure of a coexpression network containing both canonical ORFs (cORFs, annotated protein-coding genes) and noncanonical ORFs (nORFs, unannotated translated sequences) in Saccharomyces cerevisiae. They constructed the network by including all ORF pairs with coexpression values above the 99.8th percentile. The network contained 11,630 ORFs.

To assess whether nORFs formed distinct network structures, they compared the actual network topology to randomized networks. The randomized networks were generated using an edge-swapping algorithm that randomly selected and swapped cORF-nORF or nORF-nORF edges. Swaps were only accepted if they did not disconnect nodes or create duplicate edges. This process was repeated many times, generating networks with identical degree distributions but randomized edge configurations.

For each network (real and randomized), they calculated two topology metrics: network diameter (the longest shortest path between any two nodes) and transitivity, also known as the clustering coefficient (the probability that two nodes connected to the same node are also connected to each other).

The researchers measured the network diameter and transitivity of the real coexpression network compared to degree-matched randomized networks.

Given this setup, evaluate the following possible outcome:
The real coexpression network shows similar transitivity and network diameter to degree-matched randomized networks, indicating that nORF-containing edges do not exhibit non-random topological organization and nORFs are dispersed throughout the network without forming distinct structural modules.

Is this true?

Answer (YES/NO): NO